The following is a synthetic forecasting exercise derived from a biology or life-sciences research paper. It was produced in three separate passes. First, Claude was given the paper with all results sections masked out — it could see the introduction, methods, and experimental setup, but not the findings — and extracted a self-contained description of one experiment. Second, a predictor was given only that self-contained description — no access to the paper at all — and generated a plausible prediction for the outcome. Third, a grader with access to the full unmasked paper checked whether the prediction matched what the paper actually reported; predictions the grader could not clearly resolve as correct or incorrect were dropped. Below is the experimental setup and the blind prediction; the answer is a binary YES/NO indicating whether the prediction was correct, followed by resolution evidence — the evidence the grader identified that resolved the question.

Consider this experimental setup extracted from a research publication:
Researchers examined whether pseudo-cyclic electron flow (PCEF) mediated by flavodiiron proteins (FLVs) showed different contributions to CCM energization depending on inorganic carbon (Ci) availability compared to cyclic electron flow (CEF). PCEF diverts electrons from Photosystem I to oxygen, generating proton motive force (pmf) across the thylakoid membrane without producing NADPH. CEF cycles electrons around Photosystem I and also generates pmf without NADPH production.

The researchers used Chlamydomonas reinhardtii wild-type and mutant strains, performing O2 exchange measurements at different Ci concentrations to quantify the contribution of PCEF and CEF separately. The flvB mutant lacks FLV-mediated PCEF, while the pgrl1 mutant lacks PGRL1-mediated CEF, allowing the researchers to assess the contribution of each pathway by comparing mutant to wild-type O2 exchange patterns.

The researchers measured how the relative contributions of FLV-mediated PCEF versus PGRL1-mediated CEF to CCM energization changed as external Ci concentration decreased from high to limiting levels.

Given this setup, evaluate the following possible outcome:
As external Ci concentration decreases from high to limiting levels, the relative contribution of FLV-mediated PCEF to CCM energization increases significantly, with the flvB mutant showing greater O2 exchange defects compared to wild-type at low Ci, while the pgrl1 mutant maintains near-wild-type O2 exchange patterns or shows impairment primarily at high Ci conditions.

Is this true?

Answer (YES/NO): NO